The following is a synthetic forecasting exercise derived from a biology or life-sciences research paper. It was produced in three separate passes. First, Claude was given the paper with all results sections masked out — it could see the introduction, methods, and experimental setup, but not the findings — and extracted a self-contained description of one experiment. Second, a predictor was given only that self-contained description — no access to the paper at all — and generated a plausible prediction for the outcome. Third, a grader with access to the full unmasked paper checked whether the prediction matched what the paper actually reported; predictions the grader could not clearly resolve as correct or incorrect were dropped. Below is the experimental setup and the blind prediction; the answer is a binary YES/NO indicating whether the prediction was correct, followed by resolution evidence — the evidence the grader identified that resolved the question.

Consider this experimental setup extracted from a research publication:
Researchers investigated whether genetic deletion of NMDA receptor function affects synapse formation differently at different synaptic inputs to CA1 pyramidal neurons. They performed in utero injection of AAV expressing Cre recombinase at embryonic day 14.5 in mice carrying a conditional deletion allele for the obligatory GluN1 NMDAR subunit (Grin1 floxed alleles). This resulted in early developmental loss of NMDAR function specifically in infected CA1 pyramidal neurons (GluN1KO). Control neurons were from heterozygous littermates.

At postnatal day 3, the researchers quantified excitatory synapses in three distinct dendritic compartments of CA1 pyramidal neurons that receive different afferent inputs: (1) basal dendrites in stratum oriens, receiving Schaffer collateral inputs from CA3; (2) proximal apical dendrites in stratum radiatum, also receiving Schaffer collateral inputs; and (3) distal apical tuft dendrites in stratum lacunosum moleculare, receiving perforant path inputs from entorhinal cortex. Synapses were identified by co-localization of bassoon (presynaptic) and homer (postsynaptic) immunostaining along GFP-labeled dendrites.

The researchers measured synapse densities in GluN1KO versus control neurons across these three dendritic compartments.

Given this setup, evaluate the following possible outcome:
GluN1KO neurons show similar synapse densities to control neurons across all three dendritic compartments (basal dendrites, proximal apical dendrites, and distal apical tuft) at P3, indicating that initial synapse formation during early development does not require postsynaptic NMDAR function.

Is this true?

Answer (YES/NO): NO